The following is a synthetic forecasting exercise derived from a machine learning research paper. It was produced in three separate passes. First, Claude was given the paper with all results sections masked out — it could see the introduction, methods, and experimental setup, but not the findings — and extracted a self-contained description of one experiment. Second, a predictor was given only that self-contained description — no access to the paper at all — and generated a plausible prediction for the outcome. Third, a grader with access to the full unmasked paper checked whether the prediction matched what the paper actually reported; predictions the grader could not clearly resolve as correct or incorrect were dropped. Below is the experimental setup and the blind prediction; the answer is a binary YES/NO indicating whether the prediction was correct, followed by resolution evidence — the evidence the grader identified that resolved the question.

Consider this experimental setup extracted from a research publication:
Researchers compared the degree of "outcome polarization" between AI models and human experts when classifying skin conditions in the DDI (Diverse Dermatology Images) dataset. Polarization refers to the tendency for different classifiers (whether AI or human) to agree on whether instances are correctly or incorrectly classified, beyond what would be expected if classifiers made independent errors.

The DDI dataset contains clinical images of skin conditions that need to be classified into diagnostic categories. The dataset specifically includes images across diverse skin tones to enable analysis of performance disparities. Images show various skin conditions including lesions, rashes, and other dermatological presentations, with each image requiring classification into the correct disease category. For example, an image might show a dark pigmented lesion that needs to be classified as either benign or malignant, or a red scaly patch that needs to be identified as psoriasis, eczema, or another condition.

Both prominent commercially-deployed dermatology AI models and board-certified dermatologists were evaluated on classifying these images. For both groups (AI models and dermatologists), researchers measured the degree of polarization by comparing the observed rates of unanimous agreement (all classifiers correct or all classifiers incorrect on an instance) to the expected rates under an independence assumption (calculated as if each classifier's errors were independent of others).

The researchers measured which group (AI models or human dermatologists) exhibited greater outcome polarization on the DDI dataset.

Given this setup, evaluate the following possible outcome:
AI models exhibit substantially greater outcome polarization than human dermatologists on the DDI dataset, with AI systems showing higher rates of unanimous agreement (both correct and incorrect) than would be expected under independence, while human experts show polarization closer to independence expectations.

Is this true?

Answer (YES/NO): NO